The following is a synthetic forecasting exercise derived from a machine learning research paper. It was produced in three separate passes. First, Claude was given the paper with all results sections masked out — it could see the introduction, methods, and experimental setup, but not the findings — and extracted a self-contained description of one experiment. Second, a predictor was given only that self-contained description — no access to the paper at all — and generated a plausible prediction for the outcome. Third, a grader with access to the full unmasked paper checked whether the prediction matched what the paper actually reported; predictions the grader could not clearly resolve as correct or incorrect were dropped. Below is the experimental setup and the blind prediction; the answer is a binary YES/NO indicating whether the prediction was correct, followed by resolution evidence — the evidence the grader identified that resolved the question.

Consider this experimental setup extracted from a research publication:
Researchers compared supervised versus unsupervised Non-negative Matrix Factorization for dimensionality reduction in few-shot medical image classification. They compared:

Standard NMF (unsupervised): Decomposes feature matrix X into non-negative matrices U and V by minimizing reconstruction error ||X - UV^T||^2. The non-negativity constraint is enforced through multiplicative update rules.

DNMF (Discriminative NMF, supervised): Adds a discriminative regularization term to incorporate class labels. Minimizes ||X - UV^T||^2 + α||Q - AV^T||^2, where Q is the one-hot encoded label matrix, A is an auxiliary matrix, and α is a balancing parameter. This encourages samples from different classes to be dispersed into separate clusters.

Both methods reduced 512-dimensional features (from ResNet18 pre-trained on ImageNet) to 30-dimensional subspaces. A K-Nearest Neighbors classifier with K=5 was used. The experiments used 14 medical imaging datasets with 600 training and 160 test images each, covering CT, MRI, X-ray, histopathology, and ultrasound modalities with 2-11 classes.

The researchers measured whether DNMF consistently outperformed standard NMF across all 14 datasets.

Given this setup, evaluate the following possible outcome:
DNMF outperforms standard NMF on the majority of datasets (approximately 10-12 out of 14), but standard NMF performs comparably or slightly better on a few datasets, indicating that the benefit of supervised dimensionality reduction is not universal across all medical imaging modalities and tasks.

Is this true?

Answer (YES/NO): YES